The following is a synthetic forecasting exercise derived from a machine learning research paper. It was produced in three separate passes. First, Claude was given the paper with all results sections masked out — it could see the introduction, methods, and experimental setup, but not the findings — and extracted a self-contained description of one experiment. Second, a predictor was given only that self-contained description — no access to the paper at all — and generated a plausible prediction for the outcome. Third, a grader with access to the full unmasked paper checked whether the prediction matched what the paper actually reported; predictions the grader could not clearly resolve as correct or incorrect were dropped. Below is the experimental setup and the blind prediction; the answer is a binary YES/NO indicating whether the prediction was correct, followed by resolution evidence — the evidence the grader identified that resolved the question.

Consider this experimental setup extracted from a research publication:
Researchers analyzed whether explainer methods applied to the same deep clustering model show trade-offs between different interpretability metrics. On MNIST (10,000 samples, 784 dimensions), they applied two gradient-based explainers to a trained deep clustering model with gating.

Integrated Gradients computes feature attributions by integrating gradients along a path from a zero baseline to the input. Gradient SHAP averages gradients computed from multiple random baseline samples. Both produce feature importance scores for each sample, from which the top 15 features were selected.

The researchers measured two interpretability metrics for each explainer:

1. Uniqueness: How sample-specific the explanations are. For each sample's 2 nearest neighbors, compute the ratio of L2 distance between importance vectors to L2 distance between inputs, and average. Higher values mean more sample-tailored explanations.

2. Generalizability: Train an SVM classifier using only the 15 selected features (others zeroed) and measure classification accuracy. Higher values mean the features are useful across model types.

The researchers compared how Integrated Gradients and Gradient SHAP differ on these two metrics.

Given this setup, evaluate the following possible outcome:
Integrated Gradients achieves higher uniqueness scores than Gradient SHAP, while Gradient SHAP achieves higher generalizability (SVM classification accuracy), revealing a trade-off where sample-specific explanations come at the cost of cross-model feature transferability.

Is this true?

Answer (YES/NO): NO